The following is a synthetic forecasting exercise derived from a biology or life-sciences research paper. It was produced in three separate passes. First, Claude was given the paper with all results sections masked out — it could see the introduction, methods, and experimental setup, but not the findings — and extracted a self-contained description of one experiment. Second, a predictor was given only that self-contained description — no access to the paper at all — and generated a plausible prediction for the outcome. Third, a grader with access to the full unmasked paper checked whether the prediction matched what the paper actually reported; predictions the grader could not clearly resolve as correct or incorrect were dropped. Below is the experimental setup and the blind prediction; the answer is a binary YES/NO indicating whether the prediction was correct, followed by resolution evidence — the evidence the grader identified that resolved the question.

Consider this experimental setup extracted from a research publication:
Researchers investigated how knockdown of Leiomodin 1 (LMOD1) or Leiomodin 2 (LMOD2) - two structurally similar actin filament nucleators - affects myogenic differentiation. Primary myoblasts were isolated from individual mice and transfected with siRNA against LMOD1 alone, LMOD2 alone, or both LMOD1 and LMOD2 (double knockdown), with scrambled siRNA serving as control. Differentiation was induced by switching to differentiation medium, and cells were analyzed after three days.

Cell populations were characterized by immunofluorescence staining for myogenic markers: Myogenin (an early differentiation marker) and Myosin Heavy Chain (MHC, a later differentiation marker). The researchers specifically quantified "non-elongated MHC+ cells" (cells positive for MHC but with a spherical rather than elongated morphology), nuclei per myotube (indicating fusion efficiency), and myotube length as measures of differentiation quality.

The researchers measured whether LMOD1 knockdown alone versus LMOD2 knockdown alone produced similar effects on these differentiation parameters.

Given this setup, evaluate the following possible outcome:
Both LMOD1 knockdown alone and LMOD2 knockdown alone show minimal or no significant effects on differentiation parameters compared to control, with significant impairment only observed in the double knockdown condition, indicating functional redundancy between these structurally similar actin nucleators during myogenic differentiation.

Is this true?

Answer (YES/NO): NO